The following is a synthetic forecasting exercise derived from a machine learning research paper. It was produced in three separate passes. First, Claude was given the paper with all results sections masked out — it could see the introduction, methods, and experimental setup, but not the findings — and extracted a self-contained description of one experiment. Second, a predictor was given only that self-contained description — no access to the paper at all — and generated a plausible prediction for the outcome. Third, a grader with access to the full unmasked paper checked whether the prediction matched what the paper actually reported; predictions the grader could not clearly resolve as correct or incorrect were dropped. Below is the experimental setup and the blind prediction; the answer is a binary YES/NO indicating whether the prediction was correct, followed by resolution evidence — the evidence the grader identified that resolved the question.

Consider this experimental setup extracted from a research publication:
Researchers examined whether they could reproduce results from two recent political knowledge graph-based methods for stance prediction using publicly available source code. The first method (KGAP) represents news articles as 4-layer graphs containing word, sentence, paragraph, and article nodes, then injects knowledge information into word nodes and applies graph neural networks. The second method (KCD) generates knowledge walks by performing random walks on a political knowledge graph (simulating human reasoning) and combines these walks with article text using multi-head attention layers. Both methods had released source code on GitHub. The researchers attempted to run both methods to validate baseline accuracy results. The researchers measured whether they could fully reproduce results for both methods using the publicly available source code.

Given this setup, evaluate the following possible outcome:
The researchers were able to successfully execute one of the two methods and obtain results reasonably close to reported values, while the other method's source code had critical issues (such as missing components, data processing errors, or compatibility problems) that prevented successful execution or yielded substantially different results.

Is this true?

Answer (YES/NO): NO